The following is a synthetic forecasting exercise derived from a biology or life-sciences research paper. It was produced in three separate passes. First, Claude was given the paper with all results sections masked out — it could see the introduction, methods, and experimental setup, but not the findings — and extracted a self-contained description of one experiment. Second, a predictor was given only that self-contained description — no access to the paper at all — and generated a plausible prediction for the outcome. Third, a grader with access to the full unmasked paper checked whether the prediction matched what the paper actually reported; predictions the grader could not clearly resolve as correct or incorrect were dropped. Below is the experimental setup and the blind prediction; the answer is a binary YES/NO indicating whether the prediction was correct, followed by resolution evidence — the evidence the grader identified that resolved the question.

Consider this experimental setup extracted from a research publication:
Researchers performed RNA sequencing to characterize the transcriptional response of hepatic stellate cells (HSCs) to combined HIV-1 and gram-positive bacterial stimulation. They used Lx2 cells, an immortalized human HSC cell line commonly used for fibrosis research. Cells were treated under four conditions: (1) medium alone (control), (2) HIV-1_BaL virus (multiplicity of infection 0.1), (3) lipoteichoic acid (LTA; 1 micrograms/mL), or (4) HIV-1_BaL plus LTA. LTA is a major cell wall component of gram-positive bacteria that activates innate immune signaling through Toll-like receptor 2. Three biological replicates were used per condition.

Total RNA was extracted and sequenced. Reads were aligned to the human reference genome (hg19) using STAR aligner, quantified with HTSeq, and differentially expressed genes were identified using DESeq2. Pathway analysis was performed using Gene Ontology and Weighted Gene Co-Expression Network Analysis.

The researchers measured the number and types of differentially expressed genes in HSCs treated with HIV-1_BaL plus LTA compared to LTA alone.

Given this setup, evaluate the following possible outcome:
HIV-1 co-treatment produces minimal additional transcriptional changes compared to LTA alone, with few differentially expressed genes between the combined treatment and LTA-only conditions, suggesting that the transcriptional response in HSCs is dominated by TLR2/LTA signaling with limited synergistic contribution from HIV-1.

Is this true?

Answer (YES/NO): NO